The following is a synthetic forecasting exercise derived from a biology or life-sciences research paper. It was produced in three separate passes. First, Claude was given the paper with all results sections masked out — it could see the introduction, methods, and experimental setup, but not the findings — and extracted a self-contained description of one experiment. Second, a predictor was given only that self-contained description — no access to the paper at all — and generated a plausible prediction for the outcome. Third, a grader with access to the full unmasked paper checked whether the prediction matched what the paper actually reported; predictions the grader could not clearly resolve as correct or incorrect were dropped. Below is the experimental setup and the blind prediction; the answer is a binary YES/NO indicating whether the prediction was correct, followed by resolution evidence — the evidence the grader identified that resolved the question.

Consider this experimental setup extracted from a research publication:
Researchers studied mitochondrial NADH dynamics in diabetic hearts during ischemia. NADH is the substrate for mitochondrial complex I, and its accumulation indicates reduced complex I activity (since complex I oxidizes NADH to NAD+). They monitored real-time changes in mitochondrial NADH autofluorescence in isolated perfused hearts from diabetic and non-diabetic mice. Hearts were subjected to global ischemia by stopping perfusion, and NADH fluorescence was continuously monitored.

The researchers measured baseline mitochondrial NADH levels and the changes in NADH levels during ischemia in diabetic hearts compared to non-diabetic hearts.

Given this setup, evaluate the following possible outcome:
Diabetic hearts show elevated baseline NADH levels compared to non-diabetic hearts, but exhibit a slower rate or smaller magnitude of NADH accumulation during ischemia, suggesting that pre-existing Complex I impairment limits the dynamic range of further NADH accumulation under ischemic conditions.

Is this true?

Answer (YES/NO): NO